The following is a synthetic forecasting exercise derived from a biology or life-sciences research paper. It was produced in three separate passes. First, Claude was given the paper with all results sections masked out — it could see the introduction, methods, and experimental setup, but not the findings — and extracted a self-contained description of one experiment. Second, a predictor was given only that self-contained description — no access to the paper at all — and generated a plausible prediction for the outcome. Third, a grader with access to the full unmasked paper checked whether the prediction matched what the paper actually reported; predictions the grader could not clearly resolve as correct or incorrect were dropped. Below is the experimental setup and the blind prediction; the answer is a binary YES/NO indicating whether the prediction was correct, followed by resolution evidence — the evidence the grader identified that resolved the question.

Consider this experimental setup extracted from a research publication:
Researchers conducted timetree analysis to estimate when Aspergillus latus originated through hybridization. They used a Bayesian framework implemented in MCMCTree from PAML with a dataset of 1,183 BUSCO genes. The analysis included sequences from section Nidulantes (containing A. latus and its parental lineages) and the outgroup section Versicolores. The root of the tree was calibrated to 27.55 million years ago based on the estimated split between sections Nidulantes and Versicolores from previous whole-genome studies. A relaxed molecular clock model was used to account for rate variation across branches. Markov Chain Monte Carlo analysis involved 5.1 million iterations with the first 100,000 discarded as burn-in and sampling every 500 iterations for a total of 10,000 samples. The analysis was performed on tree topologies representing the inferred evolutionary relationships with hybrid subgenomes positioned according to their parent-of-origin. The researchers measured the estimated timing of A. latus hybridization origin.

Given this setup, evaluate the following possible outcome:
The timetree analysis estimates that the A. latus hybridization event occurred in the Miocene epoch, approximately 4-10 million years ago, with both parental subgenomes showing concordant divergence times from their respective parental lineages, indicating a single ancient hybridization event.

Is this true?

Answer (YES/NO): NO